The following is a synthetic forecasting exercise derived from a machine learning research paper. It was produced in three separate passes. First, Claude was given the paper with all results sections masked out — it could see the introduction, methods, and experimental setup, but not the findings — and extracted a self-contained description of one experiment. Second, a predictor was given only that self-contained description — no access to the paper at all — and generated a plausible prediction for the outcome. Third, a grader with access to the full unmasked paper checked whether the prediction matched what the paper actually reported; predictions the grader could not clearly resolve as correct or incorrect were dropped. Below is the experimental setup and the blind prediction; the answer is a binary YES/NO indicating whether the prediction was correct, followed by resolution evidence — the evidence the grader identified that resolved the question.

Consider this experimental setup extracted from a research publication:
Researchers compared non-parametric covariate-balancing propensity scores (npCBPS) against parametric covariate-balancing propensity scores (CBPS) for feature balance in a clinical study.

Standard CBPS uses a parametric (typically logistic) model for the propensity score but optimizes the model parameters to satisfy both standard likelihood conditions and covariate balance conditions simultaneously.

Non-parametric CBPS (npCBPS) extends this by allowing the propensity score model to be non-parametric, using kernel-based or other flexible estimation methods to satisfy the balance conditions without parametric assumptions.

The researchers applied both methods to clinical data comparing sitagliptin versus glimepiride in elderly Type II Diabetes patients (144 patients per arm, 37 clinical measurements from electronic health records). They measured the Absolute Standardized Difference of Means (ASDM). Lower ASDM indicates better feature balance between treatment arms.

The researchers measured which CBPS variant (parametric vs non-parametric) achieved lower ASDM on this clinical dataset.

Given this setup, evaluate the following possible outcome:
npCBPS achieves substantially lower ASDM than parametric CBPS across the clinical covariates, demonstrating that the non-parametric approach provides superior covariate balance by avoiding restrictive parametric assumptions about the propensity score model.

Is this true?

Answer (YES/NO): NO